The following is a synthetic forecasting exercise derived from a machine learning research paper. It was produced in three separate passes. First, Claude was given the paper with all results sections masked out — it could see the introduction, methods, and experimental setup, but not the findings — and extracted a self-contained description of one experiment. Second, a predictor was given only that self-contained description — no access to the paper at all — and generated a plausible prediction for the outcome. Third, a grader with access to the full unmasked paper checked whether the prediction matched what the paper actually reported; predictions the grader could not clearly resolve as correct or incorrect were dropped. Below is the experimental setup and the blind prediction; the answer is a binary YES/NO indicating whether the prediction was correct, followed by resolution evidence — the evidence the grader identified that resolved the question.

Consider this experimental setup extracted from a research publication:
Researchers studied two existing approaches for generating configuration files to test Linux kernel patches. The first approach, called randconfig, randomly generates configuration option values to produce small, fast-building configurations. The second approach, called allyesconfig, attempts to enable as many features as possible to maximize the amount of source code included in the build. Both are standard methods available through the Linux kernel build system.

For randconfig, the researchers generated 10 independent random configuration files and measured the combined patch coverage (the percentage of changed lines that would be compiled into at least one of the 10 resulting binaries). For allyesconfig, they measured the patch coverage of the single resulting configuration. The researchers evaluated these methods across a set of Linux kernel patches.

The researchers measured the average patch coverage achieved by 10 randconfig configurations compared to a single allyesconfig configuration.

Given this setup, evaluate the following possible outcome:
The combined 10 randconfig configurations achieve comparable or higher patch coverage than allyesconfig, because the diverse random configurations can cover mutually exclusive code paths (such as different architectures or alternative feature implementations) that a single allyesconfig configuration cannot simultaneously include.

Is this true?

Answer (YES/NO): NO